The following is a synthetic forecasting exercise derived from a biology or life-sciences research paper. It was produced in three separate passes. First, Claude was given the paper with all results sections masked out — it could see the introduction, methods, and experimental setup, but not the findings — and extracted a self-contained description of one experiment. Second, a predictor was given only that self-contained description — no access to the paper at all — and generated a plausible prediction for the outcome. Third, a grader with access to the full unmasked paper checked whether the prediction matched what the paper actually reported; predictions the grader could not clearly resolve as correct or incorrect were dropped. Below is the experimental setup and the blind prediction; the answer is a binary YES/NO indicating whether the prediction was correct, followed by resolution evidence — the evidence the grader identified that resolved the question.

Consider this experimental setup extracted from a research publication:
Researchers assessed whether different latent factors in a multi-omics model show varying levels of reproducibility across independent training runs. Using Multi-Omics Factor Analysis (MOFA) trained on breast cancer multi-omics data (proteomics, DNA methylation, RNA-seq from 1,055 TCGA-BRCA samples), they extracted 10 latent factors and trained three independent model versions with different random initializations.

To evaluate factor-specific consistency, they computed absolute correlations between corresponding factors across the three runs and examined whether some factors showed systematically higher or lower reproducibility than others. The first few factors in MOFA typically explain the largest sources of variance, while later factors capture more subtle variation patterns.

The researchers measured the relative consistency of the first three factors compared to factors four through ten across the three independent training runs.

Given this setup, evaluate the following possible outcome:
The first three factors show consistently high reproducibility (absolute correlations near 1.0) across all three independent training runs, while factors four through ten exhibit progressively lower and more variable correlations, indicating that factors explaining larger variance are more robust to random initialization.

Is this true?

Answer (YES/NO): NO